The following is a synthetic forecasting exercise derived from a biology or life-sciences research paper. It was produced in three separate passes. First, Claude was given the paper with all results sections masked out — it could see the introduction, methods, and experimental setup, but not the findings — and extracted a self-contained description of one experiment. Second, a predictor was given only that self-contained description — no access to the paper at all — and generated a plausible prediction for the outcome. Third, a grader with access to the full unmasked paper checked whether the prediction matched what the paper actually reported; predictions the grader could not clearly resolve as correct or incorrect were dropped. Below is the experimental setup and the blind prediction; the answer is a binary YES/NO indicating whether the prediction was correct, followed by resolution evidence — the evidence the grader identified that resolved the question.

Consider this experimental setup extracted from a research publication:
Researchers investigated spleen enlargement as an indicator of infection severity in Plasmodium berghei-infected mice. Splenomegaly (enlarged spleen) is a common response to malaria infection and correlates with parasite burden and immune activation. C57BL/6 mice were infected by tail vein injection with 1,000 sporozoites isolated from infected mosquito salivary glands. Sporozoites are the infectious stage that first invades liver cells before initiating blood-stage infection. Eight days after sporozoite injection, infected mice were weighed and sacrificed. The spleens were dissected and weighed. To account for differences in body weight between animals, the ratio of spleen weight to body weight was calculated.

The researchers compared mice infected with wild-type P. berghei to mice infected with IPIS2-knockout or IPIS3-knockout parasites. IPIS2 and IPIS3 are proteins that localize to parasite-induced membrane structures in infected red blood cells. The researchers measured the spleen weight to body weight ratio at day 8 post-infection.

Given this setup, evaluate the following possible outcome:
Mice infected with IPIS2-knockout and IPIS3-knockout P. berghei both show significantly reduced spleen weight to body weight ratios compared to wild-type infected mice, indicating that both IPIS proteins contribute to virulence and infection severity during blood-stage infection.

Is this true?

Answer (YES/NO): NO